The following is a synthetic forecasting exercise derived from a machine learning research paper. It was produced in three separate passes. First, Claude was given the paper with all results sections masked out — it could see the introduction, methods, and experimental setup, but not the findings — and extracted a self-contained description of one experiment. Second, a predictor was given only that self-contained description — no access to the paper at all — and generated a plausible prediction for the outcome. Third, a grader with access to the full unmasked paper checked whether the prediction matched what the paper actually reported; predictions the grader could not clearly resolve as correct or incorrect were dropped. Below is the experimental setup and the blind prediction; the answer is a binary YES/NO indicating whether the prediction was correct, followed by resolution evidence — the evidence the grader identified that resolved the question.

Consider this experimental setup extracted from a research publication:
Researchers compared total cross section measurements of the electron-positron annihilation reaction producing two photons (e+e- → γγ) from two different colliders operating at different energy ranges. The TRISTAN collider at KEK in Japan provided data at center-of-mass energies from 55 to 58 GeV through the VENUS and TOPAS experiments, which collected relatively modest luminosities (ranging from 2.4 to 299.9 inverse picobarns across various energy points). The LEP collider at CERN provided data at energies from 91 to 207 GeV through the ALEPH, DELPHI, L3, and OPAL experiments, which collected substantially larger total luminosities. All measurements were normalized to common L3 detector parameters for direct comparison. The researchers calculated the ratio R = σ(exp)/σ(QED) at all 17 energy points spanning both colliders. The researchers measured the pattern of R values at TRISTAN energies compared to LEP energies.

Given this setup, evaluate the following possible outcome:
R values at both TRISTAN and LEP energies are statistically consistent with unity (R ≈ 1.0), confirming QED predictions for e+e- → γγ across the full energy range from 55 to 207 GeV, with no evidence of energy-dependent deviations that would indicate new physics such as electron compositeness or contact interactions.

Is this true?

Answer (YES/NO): NO